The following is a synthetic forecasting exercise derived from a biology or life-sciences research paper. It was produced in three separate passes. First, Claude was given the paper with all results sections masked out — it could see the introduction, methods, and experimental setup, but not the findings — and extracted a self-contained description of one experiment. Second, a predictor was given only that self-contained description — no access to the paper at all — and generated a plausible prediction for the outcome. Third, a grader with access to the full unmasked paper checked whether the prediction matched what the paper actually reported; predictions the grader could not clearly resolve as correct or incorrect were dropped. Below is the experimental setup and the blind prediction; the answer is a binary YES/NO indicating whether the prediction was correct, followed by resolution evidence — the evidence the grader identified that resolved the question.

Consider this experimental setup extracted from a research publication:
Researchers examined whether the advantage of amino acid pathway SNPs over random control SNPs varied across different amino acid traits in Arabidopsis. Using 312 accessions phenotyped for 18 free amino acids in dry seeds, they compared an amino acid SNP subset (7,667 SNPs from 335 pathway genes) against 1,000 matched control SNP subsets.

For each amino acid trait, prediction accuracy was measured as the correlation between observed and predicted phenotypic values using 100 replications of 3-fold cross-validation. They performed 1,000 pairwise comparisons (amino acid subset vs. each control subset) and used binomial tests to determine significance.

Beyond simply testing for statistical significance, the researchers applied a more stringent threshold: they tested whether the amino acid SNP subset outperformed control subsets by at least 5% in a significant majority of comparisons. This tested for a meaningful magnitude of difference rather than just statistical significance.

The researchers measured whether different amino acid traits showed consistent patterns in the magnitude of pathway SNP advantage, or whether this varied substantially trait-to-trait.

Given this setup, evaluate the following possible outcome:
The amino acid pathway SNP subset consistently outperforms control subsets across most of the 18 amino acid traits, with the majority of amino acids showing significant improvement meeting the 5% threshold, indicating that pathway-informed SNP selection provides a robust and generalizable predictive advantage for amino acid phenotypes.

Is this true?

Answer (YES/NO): NO